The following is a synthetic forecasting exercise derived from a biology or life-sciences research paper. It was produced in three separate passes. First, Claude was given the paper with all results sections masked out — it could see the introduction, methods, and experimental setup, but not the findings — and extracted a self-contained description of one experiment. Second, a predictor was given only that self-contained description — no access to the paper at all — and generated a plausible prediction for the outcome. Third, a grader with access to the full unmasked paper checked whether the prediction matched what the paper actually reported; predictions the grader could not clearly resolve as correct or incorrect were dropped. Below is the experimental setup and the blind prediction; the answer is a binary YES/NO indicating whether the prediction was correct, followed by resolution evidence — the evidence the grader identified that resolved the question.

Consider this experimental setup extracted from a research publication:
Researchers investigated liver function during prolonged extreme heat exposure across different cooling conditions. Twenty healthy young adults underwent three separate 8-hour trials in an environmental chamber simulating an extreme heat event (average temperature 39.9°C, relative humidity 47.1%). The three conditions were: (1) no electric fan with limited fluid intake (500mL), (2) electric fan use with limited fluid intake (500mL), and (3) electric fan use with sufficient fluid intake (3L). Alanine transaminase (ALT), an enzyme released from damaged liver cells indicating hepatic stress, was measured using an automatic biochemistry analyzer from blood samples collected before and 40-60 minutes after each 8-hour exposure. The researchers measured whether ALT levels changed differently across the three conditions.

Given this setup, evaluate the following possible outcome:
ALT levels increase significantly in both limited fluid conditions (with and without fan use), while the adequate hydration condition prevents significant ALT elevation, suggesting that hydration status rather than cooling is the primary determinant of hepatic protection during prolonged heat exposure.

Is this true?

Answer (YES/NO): NO